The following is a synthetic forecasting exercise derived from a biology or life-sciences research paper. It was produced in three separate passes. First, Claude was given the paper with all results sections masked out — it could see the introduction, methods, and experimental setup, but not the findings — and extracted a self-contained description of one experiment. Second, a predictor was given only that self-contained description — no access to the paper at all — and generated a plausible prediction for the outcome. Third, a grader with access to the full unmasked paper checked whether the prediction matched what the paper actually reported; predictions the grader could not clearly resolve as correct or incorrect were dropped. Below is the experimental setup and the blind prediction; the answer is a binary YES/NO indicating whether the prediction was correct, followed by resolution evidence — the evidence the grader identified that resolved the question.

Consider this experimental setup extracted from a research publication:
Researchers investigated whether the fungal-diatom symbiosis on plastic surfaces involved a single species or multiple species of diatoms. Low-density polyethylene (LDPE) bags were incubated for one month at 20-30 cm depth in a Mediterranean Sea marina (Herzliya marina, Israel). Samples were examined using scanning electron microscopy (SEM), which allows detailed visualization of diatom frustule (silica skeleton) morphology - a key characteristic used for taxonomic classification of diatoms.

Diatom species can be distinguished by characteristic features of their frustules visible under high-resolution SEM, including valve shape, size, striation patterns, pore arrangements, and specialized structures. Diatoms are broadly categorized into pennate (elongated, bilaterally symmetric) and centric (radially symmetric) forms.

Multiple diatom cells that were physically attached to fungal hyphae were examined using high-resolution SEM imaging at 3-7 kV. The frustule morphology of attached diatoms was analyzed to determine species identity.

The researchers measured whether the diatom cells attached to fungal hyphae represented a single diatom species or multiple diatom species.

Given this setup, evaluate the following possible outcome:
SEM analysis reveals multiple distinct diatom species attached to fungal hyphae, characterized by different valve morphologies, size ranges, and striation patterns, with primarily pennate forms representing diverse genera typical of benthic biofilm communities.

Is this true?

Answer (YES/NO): YES